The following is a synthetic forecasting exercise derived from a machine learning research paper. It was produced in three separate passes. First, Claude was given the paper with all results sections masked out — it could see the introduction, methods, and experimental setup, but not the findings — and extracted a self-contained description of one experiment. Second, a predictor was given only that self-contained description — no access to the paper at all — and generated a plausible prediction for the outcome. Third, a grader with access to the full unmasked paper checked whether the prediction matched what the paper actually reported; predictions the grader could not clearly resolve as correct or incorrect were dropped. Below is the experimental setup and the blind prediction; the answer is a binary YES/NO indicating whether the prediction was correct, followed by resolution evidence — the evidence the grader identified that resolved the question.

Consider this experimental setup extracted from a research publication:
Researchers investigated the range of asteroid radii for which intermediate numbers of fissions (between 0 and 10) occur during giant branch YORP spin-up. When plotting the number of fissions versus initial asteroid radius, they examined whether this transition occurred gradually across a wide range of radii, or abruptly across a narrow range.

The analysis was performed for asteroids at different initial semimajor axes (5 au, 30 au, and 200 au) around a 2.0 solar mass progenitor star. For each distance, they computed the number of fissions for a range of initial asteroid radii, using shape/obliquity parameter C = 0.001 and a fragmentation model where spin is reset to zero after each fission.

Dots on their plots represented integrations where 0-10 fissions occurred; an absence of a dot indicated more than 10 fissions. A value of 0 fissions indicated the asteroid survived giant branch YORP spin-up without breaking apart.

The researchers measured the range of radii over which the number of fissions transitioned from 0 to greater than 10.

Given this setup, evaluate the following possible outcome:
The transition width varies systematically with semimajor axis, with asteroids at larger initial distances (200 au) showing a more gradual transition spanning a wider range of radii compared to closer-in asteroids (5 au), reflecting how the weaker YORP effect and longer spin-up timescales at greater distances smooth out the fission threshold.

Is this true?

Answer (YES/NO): NO